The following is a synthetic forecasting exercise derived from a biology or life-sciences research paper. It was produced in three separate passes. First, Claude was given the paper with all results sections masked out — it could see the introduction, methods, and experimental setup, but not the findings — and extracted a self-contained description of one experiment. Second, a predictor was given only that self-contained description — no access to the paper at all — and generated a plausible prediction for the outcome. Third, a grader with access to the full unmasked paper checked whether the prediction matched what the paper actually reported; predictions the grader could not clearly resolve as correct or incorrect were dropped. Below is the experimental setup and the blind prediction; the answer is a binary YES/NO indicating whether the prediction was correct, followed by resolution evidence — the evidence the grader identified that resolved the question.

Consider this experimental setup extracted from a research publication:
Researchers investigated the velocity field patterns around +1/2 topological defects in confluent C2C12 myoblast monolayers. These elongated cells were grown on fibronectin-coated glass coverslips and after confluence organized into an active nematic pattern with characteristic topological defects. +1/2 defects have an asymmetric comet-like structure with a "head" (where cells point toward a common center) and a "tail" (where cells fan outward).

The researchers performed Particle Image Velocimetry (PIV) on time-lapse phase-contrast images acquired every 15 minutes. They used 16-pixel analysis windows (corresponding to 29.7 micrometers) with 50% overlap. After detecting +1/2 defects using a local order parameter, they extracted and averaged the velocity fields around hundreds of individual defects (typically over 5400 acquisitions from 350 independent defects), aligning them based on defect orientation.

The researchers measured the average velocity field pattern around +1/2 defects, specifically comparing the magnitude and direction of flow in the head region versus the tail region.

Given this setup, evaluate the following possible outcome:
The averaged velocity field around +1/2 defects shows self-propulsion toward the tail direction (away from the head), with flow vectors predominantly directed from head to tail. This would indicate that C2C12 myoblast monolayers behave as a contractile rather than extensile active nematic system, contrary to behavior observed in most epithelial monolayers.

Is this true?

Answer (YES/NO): YES